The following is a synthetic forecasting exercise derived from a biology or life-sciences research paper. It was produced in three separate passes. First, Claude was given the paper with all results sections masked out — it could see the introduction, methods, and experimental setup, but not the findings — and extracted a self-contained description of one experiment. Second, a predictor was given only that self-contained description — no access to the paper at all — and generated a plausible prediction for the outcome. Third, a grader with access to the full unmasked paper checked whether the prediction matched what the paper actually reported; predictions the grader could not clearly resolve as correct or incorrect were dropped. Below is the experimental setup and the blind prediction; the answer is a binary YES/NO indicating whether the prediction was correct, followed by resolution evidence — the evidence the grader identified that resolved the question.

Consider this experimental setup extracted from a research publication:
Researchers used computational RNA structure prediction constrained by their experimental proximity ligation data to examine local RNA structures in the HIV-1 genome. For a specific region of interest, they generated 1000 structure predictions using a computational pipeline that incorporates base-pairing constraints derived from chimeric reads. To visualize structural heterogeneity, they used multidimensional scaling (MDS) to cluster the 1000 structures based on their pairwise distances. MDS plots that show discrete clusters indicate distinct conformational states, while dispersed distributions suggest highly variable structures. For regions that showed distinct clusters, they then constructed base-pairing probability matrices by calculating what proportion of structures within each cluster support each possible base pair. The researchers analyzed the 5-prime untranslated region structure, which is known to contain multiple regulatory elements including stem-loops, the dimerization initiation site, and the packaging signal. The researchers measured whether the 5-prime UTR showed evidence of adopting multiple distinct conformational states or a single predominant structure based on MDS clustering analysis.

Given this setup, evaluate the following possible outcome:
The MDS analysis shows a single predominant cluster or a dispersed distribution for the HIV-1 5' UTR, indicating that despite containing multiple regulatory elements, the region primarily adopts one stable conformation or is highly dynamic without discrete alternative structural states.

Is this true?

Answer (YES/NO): NO